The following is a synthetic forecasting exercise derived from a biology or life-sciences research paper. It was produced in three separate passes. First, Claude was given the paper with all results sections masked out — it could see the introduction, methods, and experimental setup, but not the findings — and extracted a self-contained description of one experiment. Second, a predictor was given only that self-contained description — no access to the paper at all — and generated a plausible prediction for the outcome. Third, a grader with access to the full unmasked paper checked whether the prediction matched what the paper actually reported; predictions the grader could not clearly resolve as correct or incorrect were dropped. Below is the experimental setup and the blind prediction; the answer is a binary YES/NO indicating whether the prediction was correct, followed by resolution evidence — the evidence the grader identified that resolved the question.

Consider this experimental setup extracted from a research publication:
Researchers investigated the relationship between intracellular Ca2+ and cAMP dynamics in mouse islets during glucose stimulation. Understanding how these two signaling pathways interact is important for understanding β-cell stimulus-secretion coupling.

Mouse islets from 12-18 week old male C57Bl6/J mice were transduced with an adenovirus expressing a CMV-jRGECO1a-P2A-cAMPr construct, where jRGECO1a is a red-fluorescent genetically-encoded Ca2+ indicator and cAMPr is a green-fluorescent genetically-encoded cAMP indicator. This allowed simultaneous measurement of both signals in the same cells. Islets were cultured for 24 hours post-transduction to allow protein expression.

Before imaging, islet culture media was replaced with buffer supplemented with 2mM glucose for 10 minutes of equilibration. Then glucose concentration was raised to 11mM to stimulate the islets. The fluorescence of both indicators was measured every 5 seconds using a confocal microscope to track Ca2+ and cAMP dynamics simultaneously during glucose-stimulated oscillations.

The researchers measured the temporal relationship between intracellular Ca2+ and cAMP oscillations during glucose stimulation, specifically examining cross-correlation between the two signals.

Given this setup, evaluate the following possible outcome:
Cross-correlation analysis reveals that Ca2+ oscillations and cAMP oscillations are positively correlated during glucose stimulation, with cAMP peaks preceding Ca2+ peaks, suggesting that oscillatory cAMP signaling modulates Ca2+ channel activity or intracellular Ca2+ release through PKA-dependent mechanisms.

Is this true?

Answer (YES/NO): NO